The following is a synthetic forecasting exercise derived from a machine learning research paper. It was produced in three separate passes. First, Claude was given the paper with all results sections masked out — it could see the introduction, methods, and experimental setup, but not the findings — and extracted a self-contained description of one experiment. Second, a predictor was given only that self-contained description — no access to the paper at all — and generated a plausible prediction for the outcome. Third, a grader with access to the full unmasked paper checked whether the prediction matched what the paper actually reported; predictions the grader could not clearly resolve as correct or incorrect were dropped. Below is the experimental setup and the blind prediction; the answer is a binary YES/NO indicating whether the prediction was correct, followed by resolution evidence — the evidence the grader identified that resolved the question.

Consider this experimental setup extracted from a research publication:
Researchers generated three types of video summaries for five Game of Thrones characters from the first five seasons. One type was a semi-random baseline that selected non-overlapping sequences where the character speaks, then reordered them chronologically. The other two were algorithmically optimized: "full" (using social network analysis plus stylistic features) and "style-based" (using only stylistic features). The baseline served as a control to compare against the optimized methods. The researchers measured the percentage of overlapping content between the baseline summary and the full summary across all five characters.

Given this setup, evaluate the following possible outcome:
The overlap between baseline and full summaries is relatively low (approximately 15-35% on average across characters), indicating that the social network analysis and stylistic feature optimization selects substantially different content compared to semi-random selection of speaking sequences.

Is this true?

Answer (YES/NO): NO